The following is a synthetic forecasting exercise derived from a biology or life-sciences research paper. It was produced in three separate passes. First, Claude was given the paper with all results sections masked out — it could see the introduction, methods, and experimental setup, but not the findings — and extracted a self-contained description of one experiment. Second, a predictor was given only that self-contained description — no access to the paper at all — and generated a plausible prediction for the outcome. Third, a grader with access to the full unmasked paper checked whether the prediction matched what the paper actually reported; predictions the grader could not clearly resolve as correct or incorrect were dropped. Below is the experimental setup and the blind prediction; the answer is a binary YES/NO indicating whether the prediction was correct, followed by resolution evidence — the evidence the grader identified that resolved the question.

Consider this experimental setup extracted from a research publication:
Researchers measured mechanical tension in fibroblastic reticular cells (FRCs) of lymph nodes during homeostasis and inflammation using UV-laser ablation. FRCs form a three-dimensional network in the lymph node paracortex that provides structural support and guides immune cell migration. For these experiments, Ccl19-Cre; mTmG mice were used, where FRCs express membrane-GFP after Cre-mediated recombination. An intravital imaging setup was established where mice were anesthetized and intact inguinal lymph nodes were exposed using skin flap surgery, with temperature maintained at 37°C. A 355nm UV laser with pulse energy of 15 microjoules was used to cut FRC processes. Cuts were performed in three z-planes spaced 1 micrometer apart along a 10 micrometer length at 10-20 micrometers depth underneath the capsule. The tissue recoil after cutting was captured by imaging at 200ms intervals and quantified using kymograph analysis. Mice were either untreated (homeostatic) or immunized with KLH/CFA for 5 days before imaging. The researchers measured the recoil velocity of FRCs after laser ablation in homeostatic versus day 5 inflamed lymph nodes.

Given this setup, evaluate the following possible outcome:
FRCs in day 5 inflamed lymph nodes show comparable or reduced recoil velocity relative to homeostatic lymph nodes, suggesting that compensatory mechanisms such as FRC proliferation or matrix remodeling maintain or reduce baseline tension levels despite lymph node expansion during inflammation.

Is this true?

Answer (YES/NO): NO